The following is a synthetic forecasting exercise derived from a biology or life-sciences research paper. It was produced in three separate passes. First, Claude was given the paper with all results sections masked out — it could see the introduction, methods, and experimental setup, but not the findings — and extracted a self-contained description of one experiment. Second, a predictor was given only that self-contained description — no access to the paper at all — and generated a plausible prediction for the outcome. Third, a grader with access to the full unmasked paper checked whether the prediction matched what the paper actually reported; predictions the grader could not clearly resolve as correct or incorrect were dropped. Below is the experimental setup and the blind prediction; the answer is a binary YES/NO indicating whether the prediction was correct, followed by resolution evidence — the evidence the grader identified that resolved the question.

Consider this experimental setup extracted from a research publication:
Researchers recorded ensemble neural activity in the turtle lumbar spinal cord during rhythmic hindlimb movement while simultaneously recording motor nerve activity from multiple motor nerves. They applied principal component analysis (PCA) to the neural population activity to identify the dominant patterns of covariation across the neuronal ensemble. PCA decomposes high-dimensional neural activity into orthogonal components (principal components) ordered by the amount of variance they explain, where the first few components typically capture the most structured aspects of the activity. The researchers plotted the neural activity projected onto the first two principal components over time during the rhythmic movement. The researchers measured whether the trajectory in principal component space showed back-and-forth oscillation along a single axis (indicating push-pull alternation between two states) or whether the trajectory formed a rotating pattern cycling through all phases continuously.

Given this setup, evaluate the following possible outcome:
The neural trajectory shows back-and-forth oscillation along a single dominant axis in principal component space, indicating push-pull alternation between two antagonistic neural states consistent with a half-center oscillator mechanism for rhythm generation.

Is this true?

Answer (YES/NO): NO